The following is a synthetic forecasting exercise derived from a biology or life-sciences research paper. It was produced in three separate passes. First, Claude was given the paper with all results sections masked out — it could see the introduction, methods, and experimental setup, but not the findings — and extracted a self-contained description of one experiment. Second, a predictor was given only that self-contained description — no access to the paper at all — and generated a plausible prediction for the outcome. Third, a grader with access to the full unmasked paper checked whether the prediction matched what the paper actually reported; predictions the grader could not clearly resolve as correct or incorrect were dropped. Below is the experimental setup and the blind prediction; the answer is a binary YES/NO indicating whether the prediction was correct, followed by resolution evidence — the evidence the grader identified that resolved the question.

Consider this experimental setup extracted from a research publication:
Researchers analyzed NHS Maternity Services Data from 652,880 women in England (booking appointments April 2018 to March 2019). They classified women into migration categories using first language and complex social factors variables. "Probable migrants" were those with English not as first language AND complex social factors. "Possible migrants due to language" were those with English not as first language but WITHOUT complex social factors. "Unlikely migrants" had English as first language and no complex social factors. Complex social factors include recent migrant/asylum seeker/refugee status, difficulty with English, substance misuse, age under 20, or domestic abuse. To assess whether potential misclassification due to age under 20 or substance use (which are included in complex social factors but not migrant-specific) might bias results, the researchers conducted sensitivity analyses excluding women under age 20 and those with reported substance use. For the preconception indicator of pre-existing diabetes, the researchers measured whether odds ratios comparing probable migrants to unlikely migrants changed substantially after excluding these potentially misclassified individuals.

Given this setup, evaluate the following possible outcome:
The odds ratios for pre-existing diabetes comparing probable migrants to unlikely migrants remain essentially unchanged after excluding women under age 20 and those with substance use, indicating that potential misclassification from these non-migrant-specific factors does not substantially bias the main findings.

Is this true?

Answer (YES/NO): YES